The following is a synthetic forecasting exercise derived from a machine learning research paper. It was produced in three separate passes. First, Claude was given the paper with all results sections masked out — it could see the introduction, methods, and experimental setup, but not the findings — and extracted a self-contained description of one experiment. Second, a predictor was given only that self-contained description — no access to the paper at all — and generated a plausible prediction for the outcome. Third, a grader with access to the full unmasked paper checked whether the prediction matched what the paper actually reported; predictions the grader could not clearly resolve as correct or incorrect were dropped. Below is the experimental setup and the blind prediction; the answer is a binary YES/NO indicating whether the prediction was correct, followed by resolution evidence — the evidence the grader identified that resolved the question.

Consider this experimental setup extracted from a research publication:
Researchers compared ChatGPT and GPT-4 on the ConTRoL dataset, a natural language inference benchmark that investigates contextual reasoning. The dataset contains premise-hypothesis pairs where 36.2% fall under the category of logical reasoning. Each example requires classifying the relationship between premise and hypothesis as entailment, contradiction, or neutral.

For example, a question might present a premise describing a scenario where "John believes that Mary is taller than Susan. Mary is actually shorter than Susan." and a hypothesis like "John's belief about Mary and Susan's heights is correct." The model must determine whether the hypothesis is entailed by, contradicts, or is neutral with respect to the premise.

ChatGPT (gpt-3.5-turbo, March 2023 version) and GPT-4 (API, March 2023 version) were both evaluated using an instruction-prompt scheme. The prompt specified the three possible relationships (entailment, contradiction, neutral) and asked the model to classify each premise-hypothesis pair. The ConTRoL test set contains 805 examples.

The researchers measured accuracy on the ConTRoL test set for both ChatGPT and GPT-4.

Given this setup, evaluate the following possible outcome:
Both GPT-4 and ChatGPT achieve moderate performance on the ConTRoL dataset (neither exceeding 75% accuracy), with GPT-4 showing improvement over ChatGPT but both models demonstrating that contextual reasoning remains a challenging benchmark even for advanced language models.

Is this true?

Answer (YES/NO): NO